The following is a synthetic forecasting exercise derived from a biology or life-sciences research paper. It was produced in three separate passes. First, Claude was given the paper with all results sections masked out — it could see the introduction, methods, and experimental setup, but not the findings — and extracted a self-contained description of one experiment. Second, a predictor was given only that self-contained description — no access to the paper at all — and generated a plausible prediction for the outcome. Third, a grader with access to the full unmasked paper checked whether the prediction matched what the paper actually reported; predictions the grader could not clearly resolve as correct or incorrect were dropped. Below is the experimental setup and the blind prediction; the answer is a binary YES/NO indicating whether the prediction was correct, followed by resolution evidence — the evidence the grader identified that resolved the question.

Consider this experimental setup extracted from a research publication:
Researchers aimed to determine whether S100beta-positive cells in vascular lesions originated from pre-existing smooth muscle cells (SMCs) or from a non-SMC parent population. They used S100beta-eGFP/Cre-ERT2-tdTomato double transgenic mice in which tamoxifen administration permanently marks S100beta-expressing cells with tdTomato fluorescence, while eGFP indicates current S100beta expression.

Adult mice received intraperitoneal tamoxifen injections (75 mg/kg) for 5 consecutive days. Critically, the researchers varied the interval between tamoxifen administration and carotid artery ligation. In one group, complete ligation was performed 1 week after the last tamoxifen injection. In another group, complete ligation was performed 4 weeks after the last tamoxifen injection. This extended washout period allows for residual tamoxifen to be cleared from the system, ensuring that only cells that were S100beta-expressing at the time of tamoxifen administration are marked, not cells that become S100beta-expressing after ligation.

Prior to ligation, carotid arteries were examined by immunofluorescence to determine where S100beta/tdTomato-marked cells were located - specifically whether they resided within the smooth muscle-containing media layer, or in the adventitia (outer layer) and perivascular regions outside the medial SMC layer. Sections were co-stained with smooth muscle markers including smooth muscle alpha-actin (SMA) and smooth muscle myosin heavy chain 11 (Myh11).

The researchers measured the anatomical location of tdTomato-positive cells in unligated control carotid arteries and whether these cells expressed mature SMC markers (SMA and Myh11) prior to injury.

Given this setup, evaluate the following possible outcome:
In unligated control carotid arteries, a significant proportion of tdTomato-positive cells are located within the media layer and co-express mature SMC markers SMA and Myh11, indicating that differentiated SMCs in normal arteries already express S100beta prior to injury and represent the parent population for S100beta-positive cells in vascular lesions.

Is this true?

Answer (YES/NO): NO